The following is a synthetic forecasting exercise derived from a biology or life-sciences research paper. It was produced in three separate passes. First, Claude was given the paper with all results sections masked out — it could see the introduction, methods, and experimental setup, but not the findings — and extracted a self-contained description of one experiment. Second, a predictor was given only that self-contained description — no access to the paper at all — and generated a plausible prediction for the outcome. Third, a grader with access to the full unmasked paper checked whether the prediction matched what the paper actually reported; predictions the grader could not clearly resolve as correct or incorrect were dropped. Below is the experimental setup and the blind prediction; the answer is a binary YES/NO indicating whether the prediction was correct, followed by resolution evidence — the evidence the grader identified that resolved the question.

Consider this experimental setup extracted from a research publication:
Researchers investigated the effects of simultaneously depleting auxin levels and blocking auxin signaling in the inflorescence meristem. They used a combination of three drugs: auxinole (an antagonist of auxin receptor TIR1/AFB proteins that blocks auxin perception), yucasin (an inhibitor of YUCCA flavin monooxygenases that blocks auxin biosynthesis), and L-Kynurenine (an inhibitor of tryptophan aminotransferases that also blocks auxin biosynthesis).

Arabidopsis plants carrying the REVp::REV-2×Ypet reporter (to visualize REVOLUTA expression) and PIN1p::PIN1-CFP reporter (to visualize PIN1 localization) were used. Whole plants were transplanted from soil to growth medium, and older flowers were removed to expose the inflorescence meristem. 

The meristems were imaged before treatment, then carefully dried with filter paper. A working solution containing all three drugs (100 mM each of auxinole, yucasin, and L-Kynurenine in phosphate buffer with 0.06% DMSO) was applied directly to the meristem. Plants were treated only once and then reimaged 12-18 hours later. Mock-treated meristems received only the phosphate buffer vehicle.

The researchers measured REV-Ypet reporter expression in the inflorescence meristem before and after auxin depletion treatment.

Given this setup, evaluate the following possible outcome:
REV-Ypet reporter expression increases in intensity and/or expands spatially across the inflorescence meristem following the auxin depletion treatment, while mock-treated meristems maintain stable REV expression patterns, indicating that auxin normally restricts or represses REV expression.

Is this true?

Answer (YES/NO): NO